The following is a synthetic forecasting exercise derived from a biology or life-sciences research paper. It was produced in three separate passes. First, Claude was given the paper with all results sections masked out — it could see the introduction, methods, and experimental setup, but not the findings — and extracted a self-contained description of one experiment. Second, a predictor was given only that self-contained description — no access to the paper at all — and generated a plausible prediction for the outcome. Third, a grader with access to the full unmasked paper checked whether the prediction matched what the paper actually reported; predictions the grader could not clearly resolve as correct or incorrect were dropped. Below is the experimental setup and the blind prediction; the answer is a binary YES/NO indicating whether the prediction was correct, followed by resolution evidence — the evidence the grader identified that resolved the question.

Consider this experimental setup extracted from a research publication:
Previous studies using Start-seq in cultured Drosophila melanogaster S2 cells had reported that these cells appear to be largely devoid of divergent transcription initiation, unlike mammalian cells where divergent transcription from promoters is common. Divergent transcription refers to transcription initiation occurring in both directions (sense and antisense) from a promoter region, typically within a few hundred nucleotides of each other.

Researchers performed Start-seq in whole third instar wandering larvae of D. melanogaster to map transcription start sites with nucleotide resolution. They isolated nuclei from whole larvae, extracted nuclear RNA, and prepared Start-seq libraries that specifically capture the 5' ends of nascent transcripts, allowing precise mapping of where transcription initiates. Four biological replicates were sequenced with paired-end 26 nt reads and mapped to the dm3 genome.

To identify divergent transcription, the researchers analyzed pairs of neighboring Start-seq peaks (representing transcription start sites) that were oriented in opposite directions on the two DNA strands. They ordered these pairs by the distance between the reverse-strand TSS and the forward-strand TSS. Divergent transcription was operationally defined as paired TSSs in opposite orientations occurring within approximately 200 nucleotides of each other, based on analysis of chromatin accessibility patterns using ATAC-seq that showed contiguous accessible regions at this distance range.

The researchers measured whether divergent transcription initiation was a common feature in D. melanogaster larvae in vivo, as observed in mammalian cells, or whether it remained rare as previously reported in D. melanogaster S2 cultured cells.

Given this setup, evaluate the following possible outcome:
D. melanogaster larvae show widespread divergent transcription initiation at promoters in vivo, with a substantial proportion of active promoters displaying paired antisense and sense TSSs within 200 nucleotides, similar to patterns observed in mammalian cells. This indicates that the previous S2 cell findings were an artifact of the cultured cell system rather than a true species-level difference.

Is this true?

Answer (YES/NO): NO